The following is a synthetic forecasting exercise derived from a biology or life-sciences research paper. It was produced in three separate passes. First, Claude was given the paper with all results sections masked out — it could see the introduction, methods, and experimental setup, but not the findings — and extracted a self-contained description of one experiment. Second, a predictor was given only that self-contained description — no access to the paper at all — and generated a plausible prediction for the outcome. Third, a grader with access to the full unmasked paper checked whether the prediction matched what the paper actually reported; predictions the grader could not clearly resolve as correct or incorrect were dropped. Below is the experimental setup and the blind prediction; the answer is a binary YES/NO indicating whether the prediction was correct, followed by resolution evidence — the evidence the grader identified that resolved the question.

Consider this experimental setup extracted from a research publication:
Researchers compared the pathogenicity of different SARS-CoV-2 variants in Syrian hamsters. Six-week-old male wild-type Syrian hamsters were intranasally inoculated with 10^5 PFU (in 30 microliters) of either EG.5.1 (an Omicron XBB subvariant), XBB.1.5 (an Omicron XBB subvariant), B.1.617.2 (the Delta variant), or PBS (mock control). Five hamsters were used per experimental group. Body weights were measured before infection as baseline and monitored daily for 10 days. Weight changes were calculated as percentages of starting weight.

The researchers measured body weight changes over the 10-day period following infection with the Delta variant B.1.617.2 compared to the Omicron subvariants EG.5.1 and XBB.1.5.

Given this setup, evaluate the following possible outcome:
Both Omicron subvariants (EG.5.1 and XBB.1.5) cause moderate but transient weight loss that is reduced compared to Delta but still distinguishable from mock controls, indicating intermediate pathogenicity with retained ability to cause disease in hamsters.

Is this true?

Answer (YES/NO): NO